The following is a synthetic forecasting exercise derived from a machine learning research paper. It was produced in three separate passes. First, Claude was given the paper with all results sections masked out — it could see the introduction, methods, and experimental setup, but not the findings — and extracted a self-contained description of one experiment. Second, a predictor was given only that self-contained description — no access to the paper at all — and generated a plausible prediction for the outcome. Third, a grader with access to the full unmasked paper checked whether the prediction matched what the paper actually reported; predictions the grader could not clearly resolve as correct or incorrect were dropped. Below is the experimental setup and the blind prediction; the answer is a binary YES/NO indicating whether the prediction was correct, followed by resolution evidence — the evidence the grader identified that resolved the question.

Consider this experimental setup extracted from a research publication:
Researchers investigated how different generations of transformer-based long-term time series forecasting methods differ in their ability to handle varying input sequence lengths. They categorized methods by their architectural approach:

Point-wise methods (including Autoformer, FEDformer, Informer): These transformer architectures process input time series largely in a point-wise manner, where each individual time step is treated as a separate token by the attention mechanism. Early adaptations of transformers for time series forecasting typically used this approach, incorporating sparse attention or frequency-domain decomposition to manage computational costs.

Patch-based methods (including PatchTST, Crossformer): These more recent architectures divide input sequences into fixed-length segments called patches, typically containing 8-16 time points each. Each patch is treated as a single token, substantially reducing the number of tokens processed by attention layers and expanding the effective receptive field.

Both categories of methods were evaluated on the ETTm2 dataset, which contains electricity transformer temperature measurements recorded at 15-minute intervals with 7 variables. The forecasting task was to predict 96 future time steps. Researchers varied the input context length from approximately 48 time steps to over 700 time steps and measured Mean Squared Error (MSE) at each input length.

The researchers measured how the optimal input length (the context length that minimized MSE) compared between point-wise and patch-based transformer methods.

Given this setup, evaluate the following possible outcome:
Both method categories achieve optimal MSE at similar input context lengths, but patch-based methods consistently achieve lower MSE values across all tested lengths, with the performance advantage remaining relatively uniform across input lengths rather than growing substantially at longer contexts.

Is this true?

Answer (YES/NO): NO